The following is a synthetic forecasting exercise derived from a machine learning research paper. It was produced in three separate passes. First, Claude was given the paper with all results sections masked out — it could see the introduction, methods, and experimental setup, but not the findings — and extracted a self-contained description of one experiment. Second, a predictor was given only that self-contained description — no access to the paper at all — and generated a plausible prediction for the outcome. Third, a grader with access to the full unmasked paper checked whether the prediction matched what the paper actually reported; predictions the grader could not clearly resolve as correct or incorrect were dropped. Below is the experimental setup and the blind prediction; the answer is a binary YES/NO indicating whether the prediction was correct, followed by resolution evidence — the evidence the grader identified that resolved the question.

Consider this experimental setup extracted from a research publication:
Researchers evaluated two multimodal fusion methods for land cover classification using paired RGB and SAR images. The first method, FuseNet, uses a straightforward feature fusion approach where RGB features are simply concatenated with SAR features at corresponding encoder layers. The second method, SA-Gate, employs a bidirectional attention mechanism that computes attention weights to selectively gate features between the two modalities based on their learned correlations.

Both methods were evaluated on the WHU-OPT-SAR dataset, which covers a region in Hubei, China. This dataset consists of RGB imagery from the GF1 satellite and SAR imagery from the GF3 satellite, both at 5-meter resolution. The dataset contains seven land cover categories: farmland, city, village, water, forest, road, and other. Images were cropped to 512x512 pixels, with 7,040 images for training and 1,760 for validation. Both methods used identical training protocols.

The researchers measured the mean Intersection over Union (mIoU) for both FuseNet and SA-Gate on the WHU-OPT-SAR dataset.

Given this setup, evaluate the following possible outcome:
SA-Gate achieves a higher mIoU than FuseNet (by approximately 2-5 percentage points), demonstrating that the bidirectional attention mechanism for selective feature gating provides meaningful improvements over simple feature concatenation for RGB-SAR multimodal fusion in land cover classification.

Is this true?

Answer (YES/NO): NO